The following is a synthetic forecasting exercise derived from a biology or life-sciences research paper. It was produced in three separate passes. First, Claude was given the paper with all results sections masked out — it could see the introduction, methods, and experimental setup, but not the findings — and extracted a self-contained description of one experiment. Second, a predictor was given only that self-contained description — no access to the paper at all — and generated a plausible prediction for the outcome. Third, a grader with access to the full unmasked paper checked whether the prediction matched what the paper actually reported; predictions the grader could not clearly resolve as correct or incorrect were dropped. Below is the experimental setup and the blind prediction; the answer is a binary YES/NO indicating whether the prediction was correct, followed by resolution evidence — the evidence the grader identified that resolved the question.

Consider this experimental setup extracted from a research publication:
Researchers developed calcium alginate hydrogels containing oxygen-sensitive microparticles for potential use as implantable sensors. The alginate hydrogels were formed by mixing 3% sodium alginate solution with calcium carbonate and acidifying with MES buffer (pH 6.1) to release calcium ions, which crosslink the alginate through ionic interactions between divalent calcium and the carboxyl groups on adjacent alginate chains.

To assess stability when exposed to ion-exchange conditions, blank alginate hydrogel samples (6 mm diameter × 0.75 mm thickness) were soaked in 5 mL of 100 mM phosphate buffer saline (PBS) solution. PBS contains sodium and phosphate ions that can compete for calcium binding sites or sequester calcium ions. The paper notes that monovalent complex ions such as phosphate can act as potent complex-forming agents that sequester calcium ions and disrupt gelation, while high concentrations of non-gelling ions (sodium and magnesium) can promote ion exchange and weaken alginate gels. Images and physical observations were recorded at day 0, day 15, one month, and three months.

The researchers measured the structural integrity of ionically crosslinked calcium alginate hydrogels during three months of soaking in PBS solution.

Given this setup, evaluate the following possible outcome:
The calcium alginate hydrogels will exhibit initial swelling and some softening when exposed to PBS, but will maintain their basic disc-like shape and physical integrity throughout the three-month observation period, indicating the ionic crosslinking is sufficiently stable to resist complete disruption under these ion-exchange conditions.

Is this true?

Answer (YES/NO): NO